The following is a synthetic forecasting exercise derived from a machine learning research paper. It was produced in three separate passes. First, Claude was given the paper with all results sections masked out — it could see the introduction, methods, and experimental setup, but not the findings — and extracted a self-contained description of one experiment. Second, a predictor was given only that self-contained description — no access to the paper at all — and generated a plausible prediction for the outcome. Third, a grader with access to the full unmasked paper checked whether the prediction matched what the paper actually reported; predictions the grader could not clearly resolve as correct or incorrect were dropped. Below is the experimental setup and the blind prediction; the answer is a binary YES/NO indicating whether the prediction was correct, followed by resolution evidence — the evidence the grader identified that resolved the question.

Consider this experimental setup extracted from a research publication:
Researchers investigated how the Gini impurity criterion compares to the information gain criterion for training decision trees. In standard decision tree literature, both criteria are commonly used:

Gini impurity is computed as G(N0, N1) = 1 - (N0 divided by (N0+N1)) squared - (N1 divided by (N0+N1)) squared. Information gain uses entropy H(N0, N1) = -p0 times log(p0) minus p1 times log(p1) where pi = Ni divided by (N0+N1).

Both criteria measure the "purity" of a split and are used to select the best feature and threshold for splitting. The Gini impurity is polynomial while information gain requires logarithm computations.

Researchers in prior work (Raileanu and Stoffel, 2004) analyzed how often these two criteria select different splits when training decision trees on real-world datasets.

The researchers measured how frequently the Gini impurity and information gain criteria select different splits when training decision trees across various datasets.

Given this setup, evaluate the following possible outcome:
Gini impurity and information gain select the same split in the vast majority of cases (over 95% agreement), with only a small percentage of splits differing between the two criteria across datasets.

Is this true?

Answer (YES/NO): YES